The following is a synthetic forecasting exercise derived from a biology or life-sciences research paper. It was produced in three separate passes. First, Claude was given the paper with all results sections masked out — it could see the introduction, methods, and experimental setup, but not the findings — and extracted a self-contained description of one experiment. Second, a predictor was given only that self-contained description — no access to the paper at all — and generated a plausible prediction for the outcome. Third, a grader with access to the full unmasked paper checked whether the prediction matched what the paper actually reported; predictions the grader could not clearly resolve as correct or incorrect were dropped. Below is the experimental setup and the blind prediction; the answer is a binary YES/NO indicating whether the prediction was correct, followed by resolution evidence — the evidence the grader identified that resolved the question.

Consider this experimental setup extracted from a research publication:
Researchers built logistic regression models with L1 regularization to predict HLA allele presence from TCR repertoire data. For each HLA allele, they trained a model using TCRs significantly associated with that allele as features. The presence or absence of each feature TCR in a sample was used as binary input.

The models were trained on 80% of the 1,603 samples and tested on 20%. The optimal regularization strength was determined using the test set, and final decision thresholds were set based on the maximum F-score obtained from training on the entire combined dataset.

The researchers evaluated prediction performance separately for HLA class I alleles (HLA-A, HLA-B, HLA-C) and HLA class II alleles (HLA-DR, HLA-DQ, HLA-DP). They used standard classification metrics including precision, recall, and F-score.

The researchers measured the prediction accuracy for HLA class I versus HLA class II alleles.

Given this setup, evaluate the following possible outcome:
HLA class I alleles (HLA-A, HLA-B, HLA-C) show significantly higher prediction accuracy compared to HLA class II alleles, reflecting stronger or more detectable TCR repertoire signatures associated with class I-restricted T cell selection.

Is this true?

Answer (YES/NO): NO